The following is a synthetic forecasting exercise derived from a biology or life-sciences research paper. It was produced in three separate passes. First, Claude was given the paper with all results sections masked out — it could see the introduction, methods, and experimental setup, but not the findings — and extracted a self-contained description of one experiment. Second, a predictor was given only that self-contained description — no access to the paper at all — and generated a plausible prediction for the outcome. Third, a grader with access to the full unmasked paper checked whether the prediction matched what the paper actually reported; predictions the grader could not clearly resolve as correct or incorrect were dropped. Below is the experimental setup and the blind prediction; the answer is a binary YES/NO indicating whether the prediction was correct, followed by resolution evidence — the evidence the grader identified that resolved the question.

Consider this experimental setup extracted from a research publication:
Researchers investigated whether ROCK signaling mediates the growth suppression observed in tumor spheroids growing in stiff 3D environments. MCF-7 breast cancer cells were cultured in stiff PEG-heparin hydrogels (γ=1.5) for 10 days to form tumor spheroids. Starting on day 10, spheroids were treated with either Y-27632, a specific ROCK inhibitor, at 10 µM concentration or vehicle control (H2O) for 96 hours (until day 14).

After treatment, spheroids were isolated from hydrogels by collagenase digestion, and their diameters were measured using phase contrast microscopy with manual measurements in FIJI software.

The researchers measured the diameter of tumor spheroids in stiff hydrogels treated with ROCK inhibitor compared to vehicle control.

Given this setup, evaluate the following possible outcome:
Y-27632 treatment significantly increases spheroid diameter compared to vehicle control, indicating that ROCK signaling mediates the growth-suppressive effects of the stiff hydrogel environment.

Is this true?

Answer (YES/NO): YES